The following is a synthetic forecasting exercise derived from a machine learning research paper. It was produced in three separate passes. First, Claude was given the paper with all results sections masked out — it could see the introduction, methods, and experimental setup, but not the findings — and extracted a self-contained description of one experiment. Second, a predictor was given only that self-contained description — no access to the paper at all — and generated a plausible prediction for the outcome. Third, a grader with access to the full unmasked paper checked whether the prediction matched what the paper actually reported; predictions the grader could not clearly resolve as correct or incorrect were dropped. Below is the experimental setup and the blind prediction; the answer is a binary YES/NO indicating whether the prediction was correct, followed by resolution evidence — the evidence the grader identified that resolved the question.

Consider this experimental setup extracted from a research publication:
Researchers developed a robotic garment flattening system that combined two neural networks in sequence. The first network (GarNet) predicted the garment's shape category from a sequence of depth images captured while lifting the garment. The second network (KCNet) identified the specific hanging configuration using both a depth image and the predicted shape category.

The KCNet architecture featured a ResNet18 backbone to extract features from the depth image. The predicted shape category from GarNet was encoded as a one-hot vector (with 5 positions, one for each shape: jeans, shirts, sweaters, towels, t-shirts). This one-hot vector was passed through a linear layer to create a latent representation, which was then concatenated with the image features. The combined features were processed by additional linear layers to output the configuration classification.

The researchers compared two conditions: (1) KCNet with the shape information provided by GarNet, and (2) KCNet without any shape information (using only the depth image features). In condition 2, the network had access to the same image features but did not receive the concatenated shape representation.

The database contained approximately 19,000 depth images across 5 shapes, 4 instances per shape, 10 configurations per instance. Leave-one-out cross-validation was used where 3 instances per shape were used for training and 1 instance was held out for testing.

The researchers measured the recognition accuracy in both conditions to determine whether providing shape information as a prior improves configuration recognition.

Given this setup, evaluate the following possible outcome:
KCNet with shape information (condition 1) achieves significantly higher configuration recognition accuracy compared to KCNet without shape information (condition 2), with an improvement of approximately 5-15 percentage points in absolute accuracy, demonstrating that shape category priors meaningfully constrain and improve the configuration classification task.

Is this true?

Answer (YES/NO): NO